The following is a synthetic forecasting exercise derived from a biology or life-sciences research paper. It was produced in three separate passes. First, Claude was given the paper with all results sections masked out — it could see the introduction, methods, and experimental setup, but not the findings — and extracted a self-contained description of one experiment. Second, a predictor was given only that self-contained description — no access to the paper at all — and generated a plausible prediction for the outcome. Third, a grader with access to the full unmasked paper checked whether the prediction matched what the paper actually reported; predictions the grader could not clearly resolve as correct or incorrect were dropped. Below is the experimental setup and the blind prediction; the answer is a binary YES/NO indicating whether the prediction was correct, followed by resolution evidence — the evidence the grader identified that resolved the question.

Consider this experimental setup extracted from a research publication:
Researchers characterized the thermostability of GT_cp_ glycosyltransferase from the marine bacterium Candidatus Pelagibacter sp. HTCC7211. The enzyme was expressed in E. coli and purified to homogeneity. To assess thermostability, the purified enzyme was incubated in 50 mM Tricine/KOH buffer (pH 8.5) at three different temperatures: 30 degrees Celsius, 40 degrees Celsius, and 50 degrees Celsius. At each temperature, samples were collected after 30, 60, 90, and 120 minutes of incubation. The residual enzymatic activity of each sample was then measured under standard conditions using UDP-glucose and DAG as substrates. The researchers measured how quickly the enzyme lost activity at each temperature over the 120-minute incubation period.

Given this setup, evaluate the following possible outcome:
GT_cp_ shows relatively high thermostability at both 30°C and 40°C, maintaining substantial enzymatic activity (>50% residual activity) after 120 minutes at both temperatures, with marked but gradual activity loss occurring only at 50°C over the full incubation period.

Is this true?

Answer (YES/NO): NO